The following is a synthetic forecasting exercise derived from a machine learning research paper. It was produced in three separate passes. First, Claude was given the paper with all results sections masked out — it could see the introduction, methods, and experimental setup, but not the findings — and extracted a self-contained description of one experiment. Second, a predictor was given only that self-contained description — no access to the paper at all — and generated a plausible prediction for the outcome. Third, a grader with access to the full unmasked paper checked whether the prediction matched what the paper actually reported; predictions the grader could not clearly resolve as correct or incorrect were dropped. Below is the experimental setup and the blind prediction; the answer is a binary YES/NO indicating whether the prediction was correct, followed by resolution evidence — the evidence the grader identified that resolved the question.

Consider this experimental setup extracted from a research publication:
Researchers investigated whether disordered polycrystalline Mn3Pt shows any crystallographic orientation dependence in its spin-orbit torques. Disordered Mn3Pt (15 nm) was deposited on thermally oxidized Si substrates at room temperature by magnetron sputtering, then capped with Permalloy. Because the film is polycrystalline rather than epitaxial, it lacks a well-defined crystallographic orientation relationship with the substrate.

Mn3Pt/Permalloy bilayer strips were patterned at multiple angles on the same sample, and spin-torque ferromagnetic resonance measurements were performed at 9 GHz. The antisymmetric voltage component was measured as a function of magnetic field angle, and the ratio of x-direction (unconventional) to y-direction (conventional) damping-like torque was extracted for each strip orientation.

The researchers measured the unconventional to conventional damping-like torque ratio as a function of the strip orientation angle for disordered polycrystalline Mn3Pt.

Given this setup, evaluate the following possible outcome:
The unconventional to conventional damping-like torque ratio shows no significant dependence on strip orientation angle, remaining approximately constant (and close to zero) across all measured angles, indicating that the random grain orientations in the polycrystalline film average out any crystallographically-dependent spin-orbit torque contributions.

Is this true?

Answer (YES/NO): YES